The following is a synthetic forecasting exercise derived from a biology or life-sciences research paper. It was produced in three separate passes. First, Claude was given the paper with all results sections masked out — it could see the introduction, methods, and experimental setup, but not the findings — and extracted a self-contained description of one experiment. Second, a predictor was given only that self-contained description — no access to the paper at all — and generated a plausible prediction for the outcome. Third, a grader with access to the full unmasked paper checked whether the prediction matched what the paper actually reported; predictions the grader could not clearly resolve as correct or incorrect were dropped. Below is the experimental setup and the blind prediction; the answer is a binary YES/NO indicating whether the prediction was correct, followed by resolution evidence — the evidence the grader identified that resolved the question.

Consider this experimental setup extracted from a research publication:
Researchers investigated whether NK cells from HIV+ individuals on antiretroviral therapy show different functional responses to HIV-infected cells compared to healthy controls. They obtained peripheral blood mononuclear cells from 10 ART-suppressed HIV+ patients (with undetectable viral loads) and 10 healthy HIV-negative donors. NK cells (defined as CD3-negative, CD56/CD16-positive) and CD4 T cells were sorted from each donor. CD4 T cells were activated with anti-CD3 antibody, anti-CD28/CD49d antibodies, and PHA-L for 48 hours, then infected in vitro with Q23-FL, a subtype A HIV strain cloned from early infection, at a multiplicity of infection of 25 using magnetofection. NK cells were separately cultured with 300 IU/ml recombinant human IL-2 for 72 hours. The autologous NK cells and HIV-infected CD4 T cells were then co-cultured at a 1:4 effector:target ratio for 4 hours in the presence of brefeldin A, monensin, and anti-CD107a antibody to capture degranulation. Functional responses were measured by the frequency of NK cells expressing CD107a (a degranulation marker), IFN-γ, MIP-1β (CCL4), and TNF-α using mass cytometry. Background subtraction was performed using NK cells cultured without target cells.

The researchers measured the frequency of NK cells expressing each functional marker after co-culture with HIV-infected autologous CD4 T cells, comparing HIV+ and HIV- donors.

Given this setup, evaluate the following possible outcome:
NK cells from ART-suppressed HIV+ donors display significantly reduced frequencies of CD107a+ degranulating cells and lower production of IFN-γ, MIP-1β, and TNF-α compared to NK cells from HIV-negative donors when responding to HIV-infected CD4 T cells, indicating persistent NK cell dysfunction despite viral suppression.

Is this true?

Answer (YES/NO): NO